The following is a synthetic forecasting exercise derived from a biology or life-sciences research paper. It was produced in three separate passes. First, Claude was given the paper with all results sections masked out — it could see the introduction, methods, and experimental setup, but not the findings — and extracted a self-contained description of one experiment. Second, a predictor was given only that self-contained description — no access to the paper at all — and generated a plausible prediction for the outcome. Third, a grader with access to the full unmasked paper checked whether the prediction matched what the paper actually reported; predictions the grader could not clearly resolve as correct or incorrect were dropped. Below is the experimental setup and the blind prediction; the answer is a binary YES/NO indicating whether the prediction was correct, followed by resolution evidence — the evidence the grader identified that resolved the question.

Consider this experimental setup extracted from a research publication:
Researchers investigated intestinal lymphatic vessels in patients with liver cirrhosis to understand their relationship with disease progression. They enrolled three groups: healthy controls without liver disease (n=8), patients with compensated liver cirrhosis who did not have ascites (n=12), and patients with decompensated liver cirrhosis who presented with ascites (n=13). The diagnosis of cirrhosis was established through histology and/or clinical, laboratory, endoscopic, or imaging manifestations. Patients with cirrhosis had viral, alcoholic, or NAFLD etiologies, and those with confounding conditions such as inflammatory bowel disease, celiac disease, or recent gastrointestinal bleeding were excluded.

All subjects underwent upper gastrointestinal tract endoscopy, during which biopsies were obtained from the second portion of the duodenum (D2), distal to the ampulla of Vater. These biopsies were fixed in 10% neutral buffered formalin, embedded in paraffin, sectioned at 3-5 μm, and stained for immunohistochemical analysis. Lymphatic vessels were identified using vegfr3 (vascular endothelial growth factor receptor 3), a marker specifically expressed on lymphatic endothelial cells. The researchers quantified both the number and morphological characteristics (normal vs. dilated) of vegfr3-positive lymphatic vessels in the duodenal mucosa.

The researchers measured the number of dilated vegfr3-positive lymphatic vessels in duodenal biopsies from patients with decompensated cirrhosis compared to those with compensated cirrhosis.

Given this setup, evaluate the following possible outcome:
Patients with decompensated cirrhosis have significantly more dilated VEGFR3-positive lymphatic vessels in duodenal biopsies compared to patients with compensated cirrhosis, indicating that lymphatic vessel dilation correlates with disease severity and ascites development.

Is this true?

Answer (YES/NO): YES